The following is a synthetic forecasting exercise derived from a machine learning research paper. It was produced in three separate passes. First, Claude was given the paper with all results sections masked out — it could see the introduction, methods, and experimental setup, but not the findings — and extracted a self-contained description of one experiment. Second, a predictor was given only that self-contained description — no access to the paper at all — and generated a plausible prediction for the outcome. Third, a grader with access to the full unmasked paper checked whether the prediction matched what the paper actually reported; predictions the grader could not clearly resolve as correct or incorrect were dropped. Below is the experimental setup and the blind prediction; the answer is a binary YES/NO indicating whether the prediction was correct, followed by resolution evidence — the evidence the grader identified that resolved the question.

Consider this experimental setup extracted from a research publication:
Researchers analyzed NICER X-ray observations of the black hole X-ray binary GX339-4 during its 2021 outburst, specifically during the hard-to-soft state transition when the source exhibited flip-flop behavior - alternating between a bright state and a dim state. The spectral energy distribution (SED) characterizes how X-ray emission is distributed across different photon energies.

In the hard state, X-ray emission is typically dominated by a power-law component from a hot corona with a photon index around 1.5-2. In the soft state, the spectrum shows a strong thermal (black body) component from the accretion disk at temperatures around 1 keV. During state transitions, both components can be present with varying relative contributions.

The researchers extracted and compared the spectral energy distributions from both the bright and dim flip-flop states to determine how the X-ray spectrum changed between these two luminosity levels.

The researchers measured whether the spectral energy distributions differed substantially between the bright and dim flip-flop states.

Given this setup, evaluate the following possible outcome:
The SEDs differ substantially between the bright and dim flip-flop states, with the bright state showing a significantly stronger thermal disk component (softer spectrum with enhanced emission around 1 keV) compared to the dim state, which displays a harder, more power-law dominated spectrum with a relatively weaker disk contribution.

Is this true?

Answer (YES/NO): NO